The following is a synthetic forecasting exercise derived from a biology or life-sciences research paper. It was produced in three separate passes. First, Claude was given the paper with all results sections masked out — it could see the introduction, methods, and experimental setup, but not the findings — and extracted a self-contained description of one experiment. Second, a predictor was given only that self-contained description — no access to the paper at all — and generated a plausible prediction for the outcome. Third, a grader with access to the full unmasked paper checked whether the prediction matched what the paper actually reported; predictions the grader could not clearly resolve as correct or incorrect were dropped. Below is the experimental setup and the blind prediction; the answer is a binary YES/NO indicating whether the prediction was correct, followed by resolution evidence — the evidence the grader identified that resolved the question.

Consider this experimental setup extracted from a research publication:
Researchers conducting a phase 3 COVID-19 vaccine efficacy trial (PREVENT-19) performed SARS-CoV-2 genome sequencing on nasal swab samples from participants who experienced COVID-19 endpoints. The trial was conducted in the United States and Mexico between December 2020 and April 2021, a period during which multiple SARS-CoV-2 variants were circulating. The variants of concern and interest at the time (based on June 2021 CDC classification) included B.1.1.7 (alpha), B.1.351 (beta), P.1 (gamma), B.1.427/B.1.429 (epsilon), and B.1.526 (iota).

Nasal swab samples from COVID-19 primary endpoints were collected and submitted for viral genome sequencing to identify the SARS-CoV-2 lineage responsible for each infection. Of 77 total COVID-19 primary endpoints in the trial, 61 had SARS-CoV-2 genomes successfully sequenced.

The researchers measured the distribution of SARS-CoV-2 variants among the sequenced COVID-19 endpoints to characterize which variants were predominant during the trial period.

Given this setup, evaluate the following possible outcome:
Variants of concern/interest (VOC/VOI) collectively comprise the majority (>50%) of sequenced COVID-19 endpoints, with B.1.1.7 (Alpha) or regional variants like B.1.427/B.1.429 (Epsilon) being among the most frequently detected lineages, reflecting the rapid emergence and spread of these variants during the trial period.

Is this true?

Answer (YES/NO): YES